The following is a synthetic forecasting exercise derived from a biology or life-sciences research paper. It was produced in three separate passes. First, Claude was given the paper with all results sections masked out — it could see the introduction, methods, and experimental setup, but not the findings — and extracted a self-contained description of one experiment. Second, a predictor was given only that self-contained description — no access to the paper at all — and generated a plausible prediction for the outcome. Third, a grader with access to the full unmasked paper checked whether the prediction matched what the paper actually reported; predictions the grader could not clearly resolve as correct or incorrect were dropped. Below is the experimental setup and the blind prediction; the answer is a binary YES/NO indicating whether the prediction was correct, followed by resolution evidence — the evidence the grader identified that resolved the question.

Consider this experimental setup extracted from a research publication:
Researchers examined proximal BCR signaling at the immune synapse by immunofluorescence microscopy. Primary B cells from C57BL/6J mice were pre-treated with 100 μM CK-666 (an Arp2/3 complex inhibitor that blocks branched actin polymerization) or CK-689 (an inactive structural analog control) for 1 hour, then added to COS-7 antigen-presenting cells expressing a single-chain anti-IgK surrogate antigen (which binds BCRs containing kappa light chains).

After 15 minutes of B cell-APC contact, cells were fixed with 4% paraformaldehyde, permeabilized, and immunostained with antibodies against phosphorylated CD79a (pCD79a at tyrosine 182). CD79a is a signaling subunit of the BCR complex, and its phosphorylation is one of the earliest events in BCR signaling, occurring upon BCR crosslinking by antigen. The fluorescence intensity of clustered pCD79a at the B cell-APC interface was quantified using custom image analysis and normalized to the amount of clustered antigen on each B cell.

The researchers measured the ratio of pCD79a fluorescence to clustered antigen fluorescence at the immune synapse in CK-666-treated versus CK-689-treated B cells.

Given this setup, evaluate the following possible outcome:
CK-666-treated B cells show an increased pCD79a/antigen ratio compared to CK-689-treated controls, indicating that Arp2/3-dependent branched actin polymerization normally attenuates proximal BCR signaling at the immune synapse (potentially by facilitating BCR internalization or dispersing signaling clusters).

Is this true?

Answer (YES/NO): NO